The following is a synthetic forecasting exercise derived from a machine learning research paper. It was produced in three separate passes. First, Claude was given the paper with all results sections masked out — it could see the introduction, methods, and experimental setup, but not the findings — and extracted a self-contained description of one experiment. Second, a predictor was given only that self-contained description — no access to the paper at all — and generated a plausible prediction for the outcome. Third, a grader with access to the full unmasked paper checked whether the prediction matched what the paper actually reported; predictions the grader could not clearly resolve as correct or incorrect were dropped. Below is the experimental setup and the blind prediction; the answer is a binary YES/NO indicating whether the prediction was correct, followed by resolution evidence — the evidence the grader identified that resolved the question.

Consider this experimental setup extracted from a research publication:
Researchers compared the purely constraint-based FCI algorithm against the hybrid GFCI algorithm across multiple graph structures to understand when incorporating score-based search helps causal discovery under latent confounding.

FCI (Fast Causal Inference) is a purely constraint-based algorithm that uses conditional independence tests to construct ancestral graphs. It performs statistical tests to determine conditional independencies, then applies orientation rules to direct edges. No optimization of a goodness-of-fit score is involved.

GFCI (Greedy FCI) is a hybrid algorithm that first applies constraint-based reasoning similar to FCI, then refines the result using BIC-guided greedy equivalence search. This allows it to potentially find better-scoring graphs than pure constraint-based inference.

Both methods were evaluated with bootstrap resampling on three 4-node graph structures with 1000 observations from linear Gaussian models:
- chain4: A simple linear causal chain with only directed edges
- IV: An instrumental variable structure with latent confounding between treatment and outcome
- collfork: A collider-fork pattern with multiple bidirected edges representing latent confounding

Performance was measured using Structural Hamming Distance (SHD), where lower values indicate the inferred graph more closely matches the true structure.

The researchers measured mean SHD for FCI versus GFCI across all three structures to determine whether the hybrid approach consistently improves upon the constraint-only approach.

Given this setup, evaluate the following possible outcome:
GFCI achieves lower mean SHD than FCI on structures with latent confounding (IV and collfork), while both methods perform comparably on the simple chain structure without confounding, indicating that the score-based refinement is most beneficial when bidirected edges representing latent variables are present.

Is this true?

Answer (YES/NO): NO